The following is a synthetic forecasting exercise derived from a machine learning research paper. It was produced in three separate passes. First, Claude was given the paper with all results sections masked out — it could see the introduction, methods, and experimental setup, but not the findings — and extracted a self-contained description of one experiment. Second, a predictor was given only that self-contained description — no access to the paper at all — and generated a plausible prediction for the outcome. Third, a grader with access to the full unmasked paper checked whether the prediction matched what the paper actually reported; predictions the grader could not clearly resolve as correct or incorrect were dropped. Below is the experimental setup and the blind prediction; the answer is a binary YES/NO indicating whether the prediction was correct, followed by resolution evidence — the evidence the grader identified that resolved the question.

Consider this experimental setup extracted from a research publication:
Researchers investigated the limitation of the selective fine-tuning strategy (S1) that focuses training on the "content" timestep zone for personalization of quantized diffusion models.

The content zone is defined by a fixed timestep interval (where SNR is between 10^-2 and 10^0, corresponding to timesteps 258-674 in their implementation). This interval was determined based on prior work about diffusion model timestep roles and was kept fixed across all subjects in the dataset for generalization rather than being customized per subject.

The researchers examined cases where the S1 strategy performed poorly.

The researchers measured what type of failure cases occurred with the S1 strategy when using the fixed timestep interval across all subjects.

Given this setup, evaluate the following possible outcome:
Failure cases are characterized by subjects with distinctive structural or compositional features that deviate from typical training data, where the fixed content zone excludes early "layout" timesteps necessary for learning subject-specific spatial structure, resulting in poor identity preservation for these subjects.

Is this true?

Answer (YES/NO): NO